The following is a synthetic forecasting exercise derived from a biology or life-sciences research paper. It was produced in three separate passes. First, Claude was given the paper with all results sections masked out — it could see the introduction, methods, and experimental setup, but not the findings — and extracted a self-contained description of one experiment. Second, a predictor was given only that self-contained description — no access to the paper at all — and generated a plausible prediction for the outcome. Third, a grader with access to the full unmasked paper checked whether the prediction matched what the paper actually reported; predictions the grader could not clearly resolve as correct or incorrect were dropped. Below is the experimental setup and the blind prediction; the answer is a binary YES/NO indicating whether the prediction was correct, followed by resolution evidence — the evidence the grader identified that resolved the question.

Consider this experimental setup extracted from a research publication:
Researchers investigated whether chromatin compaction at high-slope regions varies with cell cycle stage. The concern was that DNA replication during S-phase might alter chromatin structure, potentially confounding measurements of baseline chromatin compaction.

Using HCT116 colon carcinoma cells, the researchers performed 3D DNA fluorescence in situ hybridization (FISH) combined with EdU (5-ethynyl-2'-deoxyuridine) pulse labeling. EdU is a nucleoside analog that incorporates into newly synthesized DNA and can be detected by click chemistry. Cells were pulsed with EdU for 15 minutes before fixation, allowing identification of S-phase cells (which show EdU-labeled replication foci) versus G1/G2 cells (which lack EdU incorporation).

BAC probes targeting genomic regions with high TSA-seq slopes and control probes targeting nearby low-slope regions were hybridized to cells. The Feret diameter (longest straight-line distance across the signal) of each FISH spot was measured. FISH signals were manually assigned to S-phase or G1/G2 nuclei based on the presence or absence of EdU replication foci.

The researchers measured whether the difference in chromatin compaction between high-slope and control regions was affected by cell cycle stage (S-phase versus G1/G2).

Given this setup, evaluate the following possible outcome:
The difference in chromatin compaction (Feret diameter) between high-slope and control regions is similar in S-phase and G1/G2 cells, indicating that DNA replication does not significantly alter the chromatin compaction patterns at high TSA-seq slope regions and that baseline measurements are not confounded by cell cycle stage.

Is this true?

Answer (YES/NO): YES